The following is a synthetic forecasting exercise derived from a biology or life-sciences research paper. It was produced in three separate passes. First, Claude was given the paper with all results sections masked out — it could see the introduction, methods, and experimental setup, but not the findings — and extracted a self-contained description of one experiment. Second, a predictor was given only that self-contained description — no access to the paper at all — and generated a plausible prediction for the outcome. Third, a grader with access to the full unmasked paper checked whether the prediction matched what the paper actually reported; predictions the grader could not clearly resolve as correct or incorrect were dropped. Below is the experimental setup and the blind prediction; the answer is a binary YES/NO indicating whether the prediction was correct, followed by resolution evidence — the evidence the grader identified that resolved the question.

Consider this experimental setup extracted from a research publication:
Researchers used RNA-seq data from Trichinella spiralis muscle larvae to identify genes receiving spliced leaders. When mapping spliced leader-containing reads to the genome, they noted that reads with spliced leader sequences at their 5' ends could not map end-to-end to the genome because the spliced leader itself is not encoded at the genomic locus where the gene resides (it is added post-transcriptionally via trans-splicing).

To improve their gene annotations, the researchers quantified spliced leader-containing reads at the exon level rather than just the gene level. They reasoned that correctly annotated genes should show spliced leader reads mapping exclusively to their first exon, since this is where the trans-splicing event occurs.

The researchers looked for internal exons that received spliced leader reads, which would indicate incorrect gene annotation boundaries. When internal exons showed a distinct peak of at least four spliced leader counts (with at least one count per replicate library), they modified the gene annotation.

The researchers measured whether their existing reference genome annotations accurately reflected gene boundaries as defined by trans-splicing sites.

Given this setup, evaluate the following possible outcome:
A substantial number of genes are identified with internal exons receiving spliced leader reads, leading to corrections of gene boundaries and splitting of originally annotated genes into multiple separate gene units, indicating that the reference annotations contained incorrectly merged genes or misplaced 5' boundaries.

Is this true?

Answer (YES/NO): YES